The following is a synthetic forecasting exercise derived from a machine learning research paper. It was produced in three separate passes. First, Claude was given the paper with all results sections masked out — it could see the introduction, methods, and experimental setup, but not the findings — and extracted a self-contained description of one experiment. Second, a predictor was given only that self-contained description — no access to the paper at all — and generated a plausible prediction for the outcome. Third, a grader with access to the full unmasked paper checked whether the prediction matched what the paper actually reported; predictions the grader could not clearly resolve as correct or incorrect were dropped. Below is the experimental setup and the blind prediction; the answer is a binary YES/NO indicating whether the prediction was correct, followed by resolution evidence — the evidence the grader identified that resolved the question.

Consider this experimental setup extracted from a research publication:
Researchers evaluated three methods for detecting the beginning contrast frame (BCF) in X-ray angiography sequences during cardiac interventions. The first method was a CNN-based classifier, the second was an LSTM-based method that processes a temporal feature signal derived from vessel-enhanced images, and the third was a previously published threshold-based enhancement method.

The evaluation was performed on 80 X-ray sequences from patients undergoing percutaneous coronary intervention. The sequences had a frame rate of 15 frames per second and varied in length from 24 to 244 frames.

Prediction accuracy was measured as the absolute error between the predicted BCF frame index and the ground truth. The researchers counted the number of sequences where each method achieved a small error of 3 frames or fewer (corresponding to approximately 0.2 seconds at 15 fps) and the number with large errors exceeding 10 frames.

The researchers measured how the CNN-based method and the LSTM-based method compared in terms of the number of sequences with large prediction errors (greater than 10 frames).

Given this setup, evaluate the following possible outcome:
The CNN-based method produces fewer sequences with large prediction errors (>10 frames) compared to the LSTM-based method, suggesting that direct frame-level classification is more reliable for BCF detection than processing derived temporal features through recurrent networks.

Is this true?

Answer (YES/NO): YES